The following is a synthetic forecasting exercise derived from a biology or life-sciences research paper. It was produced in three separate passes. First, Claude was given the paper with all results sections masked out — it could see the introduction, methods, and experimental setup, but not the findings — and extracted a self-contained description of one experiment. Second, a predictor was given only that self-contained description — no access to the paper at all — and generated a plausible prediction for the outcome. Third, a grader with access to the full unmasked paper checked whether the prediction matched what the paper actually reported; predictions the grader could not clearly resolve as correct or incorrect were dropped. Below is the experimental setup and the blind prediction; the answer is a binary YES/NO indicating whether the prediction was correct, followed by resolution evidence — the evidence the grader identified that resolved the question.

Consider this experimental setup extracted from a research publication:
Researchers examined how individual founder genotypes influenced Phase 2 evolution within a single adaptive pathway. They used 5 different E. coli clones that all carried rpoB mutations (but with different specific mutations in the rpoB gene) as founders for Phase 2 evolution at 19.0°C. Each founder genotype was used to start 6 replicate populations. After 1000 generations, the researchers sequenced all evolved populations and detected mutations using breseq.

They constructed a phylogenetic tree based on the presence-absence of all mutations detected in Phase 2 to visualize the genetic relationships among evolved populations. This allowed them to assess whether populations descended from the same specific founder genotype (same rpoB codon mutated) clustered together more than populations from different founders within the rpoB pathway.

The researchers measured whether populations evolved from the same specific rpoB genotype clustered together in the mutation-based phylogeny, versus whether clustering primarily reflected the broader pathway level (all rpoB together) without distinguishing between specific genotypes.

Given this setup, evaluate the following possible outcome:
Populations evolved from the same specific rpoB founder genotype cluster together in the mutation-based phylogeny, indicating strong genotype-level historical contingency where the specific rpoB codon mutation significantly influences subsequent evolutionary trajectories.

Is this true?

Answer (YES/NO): YES